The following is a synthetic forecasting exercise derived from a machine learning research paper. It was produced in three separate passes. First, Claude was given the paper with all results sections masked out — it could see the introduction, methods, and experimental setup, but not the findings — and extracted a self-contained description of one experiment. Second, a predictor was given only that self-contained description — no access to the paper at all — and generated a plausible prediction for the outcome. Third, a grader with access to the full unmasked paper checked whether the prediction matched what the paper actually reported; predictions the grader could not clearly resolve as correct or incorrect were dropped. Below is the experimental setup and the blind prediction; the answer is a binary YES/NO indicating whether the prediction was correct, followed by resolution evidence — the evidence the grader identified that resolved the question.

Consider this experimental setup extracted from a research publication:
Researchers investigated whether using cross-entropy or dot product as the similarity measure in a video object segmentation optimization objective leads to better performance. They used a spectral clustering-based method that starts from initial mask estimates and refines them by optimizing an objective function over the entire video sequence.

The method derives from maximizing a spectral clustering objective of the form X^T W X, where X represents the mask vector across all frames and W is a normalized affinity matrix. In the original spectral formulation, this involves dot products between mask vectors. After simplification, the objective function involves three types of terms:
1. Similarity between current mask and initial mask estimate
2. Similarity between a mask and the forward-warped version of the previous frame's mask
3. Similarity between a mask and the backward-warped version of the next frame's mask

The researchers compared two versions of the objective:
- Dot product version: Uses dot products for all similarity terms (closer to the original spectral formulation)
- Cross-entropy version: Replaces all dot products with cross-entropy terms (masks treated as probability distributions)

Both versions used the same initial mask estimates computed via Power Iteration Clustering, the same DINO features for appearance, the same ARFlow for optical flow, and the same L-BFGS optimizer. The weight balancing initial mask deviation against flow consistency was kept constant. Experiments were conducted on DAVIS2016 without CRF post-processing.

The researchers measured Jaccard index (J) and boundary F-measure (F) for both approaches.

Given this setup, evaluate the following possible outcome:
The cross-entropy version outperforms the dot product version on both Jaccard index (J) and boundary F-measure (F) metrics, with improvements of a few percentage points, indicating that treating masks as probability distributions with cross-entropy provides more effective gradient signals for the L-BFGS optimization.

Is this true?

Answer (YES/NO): NO